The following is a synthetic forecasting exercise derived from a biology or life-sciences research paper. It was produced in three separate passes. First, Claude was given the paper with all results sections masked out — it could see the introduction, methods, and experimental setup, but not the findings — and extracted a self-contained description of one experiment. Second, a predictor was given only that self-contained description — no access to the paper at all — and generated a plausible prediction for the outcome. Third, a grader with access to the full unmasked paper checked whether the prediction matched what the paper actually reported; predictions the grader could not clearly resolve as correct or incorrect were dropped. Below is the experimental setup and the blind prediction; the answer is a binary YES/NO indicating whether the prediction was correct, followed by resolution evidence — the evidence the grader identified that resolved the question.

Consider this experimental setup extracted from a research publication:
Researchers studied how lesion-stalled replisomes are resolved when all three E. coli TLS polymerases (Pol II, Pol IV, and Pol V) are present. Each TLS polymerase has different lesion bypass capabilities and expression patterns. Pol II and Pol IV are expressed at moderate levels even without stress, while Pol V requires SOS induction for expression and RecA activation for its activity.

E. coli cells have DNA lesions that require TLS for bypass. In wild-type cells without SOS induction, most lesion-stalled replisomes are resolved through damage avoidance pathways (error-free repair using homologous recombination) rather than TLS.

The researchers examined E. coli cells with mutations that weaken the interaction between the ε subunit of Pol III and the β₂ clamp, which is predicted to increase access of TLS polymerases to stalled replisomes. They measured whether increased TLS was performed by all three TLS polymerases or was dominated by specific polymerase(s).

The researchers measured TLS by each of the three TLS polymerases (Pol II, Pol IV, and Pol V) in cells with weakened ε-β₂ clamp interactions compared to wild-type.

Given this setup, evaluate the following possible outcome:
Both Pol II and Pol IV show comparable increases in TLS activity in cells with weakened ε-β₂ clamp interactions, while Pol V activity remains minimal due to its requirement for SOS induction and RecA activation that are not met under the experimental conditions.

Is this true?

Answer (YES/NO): NO